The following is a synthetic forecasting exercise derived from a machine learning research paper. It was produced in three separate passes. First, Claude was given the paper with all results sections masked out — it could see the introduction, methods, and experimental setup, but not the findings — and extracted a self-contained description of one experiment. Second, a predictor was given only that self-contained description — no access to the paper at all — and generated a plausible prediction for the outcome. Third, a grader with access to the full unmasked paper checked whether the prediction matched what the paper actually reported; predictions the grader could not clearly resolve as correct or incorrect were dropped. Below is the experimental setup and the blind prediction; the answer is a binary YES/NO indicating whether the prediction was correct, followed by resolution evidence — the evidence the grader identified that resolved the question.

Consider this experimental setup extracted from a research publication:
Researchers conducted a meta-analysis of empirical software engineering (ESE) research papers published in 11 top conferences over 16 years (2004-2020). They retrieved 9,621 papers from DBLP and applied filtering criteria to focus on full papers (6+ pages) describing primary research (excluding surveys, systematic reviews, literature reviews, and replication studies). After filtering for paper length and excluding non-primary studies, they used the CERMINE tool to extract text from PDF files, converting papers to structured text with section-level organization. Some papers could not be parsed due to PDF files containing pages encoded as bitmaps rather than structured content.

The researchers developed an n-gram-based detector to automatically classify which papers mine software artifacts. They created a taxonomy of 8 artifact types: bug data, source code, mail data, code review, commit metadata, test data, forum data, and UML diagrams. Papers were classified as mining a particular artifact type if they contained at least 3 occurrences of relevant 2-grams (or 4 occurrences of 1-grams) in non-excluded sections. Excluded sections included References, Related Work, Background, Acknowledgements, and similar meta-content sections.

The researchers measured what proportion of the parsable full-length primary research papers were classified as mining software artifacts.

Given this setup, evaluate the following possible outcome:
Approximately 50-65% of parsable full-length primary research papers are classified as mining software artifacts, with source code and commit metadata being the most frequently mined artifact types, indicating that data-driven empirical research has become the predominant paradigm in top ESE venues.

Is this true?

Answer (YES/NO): NO